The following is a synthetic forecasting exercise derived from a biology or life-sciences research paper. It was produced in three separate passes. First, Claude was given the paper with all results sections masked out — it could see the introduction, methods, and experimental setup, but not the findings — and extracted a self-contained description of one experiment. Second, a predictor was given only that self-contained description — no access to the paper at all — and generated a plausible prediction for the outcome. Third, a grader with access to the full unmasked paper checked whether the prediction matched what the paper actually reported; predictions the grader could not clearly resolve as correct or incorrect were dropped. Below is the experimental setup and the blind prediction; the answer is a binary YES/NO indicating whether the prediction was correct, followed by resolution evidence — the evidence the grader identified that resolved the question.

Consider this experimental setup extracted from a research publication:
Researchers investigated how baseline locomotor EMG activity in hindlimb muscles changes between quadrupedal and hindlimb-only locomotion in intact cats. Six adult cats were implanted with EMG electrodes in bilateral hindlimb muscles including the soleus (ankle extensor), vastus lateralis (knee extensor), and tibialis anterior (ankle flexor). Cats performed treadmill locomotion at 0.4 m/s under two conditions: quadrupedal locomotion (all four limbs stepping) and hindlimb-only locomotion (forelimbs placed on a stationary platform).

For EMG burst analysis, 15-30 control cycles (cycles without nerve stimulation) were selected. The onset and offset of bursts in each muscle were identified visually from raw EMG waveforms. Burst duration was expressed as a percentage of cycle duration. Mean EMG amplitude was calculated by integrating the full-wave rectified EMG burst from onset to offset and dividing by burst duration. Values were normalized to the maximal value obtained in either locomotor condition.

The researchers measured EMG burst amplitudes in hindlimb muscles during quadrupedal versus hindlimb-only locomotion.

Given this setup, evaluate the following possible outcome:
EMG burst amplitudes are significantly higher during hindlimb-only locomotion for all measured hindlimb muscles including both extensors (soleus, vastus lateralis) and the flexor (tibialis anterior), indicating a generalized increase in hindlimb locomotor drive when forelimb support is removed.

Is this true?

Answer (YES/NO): NO